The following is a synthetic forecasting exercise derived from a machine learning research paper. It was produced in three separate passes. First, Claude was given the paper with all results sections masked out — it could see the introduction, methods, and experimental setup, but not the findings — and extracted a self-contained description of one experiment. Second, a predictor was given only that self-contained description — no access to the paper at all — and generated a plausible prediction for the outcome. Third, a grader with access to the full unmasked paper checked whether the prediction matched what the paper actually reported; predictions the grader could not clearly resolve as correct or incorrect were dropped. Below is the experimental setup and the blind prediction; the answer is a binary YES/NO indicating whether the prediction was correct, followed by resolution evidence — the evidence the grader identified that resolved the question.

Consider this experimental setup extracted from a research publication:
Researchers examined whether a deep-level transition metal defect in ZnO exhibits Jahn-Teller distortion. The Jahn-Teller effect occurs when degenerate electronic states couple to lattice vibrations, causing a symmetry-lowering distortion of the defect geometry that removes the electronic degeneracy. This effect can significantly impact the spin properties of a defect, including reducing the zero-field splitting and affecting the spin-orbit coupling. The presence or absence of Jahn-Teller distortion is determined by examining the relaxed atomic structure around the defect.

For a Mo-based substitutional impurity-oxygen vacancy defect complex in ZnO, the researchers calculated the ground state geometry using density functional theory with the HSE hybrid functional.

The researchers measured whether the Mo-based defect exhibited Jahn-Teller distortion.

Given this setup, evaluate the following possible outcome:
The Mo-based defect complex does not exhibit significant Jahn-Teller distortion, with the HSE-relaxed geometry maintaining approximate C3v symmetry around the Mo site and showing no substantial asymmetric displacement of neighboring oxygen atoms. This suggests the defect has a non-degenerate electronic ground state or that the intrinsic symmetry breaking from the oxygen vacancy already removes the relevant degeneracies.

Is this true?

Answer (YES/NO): YES